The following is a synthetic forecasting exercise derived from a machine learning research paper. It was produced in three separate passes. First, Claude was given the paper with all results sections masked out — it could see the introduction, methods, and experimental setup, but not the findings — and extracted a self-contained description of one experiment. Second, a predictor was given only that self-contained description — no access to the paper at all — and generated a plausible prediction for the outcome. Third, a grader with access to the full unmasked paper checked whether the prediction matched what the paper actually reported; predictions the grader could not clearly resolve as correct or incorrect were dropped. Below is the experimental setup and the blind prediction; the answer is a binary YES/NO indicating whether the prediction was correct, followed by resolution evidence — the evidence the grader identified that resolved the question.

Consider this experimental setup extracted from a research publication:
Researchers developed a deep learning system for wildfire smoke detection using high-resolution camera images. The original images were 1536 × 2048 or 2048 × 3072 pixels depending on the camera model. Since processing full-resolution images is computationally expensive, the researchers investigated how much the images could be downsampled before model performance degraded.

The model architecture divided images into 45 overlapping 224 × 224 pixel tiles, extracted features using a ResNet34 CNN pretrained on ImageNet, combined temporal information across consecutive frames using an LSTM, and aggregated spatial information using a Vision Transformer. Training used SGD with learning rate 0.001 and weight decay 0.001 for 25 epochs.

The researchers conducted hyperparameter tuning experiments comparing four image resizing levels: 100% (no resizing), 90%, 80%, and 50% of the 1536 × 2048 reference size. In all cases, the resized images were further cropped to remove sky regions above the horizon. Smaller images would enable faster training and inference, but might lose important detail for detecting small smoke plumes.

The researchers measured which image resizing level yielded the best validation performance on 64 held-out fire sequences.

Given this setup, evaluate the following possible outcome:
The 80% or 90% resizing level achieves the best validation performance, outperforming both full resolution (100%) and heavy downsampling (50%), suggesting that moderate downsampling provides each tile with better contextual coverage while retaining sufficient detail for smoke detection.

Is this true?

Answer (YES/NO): YES